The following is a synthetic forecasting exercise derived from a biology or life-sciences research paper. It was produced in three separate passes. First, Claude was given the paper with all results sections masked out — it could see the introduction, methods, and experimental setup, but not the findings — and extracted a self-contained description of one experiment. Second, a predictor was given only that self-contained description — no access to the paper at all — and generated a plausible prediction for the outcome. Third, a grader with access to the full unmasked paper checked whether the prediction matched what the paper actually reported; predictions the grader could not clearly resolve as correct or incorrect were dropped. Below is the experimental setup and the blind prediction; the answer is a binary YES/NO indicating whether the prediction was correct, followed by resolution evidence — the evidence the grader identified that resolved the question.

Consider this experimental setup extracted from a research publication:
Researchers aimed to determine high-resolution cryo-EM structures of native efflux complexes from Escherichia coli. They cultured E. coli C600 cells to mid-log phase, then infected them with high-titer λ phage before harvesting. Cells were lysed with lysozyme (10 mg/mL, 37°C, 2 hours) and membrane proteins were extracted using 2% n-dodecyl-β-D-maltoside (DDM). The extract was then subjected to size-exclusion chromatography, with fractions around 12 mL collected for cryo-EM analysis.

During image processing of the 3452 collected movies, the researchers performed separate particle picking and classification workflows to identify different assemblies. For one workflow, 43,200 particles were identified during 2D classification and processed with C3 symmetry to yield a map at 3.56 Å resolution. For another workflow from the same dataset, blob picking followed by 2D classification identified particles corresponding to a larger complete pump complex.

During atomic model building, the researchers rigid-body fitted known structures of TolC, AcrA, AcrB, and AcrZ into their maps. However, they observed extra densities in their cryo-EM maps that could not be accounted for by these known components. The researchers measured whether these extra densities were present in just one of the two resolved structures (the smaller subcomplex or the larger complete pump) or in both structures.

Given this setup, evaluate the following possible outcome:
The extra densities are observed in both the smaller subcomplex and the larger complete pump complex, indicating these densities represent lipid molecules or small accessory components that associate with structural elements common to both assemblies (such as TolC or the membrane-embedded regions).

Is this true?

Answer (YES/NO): NO